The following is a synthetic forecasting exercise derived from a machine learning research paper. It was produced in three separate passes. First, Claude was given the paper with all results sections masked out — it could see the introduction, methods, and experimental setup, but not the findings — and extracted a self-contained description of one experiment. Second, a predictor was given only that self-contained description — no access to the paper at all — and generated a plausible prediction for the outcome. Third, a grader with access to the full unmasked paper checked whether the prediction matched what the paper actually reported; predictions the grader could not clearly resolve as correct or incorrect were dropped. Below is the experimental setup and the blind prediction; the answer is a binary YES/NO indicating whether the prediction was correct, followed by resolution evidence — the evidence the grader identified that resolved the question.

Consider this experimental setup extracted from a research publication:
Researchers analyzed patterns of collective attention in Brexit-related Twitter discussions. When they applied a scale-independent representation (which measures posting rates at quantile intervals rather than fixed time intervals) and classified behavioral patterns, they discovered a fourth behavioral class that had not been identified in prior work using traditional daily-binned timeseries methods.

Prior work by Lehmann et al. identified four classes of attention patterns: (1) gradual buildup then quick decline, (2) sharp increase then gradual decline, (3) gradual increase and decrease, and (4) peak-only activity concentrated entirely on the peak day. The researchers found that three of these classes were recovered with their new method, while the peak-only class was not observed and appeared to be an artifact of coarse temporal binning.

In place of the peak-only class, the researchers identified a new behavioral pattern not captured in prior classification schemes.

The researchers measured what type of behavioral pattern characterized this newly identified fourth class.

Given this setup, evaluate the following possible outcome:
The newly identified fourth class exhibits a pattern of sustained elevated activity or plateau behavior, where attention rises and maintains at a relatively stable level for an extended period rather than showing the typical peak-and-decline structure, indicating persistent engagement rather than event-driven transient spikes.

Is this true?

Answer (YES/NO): NO